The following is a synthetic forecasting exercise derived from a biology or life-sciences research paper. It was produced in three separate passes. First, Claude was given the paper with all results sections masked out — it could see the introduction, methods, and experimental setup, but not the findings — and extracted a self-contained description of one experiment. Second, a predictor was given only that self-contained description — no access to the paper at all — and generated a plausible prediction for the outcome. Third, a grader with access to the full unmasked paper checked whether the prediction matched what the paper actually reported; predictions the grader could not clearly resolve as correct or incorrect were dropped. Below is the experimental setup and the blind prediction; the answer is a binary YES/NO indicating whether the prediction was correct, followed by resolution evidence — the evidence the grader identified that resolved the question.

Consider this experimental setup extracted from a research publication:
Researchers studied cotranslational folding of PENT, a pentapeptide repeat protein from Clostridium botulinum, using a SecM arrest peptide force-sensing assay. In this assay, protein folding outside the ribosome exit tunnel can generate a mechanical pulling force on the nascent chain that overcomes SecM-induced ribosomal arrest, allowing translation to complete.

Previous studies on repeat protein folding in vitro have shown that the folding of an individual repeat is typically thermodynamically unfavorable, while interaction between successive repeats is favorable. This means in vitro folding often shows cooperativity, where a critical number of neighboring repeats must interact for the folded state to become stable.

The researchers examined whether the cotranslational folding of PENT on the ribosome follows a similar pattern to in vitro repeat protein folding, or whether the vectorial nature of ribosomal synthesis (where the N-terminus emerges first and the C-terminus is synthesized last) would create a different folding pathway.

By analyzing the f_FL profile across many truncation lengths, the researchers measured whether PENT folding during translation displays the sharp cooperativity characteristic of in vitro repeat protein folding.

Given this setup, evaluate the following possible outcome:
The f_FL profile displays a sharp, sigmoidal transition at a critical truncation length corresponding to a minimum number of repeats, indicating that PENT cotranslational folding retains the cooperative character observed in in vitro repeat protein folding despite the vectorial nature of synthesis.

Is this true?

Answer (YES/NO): NO